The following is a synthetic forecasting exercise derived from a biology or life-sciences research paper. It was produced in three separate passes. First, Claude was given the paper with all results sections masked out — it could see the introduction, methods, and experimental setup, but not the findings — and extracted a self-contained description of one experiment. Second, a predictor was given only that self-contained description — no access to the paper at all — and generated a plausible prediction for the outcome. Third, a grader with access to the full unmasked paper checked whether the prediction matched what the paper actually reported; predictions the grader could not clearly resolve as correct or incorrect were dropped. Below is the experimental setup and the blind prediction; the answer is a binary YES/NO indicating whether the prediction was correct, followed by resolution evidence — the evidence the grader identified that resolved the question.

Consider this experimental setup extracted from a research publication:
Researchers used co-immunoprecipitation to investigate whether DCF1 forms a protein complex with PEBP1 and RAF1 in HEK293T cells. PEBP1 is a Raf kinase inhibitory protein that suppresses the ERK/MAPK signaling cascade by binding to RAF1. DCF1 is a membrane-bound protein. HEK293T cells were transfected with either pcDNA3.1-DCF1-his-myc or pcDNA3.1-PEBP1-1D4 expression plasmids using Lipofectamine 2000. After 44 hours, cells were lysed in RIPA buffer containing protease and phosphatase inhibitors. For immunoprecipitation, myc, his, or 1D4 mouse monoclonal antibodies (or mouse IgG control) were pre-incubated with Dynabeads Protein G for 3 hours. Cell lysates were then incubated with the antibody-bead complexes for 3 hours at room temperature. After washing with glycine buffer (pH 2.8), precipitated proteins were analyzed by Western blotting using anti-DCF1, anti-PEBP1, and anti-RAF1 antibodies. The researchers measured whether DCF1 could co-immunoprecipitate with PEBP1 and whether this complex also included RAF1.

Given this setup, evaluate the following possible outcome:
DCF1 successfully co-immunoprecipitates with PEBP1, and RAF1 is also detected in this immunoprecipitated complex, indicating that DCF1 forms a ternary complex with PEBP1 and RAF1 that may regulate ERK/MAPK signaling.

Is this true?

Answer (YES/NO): YES